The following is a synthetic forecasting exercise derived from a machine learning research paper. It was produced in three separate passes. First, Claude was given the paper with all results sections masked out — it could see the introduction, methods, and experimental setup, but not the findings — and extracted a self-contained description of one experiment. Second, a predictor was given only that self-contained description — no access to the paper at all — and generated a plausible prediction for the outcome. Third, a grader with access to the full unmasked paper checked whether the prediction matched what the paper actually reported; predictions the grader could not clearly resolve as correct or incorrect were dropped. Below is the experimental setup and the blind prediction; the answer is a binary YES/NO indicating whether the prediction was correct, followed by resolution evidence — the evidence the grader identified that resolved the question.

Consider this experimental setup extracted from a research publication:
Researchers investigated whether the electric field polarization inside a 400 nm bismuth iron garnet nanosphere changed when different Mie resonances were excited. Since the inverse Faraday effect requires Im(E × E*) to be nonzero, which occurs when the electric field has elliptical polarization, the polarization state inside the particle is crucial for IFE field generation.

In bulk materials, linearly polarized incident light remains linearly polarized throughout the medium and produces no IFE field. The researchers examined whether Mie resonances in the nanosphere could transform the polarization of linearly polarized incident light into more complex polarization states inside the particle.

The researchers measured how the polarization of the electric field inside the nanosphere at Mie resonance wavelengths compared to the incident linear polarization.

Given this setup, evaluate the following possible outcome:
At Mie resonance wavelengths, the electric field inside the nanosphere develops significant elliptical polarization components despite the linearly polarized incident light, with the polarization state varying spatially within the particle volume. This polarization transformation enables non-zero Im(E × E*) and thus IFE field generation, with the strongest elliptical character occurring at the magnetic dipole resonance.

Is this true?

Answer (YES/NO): NO